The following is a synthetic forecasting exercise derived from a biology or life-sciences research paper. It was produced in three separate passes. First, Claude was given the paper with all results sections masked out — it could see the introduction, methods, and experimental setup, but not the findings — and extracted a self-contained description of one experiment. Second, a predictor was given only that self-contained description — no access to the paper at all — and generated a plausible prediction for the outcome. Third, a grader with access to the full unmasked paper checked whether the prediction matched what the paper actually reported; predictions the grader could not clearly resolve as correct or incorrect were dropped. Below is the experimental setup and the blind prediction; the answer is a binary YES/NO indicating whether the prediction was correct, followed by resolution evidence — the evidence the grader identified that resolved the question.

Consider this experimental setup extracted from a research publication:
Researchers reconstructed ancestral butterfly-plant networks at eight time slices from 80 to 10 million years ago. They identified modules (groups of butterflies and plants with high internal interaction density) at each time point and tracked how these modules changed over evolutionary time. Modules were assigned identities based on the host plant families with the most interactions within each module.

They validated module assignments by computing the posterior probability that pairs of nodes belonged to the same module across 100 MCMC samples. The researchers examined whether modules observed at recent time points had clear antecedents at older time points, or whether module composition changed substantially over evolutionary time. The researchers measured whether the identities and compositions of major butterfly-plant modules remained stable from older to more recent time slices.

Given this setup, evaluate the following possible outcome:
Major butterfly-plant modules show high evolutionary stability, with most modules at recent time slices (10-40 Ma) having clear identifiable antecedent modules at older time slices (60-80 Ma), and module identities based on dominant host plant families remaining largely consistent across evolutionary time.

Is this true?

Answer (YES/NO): NO